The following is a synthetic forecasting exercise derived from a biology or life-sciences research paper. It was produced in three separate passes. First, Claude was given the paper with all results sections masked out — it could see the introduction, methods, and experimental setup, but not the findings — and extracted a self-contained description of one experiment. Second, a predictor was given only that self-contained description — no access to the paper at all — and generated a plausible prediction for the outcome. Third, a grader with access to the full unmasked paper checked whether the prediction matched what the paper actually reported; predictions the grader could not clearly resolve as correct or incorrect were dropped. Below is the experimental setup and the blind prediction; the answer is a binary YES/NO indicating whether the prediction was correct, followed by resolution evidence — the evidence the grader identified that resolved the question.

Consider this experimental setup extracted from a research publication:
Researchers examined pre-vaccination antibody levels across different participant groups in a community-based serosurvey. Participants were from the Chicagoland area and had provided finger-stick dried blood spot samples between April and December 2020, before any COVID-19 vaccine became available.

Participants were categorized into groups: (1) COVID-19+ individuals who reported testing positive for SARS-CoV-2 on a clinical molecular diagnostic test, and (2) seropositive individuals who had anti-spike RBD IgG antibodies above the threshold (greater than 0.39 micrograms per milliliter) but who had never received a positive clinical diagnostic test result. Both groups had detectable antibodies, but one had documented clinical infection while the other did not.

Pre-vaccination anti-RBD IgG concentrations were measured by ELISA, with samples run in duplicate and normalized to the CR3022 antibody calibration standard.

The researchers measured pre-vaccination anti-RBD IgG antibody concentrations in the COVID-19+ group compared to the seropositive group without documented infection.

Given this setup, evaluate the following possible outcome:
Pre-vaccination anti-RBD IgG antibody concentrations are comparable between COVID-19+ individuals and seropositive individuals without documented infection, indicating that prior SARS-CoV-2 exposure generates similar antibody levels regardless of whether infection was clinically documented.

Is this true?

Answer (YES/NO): NO